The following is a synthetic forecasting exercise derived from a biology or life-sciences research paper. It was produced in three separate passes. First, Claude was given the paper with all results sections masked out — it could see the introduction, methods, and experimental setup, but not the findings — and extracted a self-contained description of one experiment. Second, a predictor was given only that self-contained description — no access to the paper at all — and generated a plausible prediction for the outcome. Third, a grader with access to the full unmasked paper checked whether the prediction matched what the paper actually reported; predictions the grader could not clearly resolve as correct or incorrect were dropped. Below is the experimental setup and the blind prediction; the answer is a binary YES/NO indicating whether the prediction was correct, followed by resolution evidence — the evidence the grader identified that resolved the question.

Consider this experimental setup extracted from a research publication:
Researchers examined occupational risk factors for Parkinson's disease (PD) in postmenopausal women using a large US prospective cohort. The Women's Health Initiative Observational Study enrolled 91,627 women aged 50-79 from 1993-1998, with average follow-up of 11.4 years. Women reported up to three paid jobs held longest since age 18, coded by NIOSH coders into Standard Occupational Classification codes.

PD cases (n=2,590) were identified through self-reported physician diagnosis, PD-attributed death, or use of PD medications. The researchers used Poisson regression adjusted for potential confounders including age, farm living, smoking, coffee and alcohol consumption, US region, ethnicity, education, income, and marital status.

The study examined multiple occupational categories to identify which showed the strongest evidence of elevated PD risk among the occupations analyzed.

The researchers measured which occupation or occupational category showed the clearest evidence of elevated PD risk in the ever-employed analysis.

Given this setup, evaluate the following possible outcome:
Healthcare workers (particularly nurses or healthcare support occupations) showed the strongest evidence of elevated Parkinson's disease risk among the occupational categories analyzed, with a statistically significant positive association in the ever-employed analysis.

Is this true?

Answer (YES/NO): NO